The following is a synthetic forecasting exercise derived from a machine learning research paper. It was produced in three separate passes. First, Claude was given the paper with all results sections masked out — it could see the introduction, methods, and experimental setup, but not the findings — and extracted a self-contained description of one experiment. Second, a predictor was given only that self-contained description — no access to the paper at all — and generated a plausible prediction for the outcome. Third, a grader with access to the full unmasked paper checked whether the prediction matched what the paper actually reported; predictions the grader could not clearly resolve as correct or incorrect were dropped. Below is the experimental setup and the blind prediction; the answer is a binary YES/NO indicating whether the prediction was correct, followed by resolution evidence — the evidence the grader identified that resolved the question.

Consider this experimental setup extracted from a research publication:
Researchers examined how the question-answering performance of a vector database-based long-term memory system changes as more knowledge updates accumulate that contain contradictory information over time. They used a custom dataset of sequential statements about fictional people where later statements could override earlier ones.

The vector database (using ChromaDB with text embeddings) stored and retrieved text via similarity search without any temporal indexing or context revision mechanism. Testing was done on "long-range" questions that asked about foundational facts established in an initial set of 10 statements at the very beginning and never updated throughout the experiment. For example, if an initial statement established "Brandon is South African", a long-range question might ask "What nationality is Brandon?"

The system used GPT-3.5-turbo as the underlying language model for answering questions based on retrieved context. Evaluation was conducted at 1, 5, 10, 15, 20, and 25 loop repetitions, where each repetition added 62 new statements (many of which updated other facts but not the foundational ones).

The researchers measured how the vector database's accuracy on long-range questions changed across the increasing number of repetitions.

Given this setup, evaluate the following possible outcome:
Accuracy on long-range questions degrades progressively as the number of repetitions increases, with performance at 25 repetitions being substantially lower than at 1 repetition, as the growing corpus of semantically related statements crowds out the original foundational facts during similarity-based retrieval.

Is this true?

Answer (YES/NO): YES